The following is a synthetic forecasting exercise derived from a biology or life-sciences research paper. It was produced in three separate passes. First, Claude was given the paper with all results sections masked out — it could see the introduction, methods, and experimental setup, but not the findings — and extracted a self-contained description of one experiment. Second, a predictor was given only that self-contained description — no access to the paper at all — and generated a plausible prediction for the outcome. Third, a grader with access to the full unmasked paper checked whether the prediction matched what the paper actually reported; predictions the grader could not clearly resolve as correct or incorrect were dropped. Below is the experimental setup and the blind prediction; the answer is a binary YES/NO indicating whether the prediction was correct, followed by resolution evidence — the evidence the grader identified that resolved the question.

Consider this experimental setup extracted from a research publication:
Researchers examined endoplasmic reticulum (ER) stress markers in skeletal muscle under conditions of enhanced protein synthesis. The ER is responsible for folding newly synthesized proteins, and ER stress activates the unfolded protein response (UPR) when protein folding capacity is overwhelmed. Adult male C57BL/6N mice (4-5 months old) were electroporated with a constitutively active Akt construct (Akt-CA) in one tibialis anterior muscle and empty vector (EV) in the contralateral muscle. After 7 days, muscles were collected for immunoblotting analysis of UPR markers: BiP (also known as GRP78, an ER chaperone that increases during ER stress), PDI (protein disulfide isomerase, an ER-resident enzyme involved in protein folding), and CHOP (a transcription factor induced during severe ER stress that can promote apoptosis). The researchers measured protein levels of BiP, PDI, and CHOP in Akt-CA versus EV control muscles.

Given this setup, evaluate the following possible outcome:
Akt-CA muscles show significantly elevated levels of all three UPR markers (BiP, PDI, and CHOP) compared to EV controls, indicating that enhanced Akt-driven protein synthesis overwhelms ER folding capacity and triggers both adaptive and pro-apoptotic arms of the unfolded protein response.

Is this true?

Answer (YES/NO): NO